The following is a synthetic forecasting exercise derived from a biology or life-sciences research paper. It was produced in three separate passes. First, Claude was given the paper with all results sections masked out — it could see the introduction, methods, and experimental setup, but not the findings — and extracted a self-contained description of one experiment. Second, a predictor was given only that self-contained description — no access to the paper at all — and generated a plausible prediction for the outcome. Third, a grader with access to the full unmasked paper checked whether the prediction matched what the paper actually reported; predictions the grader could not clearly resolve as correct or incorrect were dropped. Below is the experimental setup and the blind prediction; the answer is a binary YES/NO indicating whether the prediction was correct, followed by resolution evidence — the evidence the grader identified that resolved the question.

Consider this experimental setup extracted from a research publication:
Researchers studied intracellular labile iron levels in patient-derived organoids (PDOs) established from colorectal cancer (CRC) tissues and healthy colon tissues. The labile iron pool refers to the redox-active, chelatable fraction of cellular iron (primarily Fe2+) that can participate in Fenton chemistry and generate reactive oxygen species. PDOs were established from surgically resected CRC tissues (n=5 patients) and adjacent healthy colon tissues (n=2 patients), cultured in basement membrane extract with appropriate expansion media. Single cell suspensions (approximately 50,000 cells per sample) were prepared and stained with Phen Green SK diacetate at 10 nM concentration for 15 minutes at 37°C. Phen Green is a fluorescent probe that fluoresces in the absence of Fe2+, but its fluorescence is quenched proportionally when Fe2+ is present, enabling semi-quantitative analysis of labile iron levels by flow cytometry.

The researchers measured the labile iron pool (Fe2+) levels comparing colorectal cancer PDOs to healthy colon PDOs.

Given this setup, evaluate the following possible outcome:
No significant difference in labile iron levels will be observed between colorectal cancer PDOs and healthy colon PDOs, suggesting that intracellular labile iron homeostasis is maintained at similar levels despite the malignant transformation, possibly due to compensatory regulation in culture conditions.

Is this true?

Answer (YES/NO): NO